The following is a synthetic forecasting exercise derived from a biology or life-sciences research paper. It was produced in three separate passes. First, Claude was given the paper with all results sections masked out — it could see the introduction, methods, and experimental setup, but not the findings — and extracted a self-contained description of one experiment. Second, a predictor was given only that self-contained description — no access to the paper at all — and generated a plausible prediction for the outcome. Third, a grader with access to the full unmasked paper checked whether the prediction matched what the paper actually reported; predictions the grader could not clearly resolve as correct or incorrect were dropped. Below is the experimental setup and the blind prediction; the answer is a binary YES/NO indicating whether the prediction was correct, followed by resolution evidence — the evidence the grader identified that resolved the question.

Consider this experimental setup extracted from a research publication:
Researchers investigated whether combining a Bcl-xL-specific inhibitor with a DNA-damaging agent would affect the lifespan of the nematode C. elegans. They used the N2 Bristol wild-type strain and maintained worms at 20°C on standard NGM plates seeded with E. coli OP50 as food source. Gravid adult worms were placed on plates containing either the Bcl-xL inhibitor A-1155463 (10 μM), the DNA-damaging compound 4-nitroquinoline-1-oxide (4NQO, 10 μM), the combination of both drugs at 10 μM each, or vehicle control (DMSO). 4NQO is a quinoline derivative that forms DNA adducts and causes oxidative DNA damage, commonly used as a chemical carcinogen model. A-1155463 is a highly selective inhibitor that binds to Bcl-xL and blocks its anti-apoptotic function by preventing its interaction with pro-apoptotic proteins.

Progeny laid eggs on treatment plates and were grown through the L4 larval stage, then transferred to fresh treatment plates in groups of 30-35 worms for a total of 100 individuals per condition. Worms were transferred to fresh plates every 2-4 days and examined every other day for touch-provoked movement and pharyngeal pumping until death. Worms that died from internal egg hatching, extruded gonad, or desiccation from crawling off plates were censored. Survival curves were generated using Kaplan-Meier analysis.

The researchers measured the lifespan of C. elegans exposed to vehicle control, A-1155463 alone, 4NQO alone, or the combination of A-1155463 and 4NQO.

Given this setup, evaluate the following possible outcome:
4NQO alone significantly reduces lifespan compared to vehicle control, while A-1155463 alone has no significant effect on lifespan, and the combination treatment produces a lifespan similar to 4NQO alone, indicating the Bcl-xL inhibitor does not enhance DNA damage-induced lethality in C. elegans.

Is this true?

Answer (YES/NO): NO